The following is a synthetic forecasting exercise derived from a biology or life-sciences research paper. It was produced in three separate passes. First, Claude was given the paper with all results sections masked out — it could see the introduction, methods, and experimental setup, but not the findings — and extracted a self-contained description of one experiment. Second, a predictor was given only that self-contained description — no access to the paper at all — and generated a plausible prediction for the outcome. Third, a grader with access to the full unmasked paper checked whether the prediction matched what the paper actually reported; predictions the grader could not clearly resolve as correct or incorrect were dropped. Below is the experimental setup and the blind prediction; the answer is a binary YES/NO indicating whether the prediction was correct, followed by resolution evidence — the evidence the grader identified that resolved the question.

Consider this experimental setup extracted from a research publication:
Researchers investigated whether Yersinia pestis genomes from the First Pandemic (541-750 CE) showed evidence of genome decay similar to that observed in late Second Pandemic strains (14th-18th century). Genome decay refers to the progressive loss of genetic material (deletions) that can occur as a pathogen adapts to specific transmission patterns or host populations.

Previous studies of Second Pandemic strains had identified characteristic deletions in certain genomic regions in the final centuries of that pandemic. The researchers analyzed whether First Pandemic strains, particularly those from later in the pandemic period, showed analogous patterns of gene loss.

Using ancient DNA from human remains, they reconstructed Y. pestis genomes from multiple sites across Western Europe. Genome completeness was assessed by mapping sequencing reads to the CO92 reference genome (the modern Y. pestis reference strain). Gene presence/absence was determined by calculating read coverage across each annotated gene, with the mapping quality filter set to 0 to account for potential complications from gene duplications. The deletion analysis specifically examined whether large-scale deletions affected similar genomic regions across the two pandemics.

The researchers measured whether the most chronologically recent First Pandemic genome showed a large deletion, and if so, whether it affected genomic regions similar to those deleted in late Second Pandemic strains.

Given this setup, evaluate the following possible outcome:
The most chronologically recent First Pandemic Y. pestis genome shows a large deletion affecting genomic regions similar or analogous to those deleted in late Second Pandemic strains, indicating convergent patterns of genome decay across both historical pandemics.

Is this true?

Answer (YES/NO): YES